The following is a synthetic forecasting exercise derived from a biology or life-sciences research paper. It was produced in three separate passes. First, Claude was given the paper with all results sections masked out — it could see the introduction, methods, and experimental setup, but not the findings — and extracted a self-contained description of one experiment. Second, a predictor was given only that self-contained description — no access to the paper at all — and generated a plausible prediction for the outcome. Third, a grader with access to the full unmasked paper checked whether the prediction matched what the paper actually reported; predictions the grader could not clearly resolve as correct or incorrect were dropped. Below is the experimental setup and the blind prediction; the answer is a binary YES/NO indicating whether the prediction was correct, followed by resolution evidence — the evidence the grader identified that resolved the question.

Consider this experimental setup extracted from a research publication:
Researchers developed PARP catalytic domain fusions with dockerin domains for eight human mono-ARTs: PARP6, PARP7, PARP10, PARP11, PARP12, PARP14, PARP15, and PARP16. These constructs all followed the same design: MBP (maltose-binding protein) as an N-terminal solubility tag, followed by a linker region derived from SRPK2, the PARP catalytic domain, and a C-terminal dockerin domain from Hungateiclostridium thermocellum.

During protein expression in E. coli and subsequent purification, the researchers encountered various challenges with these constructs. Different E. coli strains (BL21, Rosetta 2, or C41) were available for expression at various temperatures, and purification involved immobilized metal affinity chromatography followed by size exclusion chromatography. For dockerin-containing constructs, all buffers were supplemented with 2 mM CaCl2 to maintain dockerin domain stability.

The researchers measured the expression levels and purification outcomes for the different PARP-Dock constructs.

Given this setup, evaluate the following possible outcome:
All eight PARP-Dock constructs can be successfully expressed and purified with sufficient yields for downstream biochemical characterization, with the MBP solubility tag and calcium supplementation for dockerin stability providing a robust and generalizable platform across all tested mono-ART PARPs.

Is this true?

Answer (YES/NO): YES